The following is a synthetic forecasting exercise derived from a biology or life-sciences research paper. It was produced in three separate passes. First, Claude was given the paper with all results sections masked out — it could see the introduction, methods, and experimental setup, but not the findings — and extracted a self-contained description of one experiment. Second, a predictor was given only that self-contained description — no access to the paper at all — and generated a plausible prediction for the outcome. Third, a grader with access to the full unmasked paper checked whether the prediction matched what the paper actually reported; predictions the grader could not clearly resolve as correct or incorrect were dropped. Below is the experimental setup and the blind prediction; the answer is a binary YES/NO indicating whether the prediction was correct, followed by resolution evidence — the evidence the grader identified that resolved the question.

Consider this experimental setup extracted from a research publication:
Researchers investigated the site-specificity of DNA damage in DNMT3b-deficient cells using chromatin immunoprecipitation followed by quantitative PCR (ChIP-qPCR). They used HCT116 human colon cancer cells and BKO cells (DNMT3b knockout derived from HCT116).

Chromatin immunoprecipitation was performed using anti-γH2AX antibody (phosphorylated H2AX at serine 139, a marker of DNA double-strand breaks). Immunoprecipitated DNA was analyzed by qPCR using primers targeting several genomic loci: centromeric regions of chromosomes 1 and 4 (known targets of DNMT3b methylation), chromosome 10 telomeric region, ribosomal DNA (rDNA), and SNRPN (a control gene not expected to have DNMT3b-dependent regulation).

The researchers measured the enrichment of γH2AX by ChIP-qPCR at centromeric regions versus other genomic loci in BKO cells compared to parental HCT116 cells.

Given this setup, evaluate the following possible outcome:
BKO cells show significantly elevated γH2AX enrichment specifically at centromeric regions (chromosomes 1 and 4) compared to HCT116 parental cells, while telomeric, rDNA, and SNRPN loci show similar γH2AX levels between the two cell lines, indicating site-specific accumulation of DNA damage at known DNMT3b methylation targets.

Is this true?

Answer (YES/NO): NO